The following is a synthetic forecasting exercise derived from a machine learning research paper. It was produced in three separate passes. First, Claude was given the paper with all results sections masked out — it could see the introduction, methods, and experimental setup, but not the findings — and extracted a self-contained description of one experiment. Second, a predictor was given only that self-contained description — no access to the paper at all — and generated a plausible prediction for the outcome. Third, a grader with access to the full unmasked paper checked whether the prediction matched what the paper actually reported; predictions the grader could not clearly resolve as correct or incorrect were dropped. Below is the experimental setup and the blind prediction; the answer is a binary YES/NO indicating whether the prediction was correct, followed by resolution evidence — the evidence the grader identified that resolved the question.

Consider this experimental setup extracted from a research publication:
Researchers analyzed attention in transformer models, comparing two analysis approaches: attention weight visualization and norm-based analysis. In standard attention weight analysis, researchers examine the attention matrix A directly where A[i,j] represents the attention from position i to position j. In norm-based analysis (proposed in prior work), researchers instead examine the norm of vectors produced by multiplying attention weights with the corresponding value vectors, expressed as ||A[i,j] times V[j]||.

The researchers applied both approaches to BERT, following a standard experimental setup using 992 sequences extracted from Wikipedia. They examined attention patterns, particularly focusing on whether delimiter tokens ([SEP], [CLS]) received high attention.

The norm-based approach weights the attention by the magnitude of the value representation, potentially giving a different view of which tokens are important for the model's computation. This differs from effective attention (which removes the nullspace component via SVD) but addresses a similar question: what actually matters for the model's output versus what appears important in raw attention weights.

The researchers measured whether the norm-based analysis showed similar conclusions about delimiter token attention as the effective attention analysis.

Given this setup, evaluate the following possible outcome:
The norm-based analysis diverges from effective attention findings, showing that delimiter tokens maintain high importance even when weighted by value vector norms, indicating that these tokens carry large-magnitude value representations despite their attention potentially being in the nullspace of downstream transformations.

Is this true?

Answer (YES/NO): NO